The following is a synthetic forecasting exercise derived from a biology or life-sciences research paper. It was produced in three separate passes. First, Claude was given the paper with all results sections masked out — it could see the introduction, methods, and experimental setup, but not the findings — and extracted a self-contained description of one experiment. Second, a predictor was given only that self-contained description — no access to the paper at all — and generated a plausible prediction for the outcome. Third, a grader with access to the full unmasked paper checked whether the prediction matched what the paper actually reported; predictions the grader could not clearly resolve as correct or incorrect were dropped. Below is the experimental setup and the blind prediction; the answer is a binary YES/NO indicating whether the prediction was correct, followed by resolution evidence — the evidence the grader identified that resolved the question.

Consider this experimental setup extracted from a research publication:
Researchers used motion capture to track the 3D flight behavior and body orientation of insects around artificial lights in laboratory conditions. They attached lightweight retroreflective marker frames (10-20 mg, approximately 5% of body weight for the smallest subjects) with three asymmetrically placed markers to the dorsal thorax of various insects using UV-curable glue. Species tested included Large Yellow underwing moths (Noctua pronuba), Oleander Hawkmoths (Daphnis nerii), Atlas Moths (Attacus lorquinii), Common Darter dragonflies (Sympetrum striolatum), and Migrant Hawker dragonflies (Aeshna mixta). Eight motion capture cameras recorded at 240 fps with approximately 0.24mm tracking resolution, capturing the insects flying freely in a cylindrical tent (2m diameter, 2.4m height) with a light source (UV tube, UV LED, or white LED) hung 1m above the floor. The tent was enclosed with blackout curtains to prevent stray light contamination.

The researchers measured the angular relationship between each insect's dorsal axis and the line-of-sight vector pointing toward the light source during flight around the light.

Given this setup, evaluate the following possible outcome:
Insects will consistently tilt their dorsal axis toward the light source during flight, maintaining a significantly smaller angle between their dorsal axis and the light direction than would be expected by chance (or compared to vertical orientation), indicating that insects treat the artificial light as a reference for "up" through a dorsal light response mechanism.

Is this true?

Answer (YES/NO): YES